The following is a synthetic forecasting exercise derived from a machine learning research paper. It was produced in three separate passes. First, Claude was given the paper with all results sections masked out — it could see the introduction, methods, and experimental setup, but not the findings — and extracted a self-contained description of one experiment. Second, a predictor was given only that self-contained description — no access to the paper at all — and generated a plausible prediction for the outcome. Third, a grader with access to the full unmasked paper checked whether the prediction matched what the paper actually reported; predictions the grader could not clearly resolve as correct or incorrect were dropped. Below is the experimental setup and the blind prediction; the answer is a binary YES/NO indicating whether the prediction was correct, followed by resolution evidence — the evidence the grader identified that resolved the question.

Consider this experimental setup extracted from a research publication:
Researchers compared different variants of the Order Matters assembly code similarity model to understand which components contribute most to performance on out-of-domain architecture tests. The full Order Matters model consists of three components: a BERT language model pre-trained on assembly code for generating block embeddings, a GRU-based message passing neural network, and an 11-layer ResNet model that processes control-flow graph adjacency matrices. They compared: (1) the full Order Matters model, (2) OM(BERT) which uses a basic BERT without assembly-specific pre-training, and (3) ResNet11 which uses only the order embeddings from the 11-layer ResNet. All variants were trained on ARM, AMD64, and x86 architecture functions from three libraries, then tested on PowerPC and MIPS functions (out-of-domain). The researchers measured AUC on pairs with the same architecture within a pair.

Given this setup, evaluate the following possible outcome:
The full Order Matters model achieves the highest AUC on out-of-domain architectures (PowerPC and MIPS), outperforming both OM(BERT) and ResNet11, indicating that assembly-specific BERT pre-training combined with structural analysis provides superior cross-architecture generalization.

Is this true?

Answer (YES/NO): YES